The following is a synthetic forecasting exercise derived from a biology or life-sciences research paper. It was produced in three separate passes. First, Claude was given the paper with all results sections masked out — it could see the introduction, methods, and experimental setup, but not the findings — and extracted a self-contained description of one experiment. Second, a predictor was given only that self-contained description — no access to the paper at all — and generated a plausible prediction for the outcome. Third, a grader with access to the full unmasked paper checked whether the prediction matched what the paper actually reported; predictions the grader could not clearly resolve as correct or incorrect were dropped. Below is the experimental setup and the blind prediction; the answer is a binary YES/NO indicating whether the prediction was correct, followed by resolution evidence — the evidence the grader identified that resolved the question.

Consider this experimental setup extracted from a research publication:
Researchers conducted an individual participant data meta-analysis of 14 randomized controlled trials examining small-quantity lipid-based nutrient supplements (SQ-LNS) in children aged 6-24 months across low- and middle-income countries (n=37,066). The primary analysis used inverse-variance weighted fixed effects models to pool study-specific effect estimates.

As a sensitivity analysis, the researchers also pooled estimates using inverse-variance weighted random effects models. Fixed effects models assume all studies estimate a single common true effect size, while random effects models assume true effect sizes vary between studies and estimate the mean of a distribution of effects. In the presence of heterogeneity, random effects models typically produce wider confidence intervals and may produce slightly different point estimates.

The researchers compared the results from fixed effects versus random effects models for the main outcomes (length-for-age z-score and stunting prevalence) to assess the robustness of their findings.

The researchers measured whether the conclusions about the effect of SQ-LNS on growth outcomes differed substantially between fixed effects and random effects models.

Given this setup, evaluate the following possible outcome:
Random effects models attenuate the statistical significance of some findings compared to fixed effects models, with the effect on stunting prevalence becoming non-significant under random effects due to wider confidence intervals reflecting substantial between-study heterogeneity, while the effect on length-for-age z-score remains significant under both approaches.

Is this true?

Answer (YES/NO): NO